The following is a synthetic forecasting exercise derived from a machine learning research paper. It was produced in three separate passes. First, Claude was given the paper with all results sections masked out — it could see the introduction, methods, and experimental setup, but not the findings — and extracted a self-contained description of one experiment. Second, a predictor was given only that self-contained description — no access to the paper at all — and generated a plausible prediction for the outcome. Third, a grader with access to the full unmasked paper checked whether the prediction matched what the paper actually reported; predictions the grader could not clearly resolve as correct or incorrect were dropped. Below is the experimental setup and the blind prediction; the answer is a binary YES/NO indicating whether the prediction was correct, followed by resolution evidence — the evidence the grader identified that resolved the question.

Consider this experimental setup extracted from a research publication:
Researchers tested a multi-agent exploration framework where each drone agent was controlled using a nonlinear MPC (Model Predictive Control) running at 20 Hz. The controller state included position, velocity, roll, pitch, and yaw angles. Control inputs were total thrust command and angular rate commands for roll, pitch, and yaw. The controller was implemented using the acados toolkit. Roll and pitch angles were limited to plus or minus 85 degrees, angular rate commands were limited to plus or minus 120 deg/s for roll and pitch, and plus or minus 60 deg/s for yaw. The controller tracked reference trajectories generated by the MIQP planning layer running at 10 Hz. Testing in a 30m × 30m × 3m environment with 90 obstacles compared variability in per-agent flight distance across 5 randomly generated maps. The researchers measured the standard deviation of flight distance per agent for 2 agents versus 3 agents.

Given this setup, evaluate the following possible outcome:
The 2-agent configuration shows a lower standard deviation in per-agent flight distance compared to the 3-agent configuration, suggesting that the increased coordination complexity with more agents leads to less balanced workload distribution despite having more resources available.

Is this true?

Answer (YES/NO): YES